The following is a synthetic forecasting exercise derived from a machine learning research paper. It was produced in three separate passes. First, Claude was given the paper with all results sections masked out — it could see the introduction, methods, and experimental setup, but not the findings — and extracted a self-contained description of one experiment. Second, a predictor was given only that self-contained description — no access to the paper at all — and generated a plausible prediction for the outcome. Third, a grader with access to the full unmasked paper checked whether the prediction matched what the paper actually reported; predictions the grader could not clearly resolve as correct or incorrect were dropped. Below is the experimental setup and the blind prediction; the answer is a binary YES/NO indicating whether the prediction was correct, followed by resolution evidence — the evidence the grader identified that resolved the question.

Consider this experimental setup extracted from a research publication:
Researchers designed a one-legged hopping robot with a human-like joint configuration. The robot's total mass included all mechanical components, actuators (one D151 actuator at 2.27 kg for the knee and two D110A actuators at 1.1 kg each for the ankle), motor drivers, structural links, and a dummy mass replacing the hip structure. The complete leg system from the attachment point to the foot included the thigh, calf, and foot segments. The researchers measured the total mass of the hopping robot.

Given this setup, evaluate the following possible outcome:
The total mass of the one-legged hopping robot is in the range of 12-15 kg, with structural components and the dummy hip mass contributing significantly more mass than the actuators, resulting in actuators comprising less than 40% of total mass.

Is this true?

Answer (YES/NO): YES